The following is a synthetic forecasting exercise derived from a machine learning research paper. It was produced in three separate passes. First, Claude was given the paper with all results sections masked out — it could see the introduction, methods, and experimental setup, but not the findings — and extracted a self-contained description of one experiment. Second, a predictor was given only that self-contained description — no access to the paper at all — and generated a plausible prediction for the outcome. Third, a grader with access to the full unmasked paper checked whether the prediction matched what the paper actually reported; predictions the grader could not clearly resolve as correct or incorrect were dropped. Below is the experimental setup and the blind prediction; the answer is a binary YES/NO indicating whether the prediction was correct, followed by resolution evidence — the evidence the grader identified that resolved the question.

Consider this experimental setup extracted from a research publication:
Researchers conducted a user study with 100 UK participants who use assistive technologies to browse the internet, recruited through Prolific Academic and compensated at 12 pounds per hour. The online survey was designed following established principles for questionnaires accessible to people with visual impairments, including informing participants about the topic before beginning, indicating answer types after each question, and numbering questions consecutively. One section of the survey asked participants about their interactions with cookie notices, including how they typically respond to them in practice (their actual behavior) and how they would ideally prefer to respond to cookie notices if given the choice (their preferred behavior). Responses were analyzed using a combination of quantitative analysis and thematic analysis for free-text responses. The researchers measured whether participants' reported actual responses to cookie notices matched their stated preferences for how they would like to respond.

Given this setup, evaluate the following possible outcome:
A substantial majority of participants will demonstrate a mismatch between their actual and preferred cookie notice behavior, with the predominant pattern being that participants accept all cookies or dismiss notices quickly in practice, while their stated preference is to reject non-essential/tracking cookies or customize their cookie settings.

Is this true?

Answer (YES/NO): NO